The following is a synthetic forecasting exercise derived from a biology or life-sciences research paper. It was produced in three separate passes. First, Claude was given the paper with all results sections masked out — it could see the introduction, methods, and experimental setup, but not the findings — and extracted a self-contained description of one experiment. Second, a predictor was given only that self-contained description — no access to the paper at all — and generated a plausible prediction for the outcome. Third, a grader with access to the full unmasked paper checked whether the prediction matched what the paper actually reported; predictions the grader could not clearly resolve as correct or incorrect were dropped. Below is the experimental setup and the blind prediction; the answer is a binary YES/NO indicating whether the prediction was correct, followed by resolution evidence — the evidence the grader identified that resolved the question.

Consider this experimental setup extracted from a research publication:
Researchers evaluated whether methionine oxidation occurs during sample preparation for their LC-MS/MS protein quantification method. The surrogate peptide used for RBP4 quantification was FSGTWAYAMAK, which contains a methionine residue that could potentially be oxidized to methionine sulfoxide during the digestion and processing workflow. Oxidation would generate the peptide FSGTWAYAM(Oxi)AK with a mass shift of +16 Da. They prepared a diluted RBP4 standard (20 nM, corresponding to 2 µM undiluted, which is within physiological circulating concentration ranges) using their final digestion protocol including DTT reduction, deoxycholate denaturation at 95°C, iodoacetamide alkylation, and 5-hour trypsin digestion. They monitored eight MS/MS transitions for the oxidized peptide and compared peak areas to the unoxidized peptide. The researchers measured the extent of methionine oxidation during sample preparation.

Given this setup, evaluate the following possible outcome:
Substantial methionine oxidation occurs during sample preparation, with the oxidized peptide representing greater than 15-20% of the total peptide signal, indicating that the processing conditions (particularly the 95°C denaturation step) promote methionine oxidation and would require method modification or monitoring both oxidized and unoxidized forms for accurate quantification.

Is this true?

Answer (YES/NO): NO